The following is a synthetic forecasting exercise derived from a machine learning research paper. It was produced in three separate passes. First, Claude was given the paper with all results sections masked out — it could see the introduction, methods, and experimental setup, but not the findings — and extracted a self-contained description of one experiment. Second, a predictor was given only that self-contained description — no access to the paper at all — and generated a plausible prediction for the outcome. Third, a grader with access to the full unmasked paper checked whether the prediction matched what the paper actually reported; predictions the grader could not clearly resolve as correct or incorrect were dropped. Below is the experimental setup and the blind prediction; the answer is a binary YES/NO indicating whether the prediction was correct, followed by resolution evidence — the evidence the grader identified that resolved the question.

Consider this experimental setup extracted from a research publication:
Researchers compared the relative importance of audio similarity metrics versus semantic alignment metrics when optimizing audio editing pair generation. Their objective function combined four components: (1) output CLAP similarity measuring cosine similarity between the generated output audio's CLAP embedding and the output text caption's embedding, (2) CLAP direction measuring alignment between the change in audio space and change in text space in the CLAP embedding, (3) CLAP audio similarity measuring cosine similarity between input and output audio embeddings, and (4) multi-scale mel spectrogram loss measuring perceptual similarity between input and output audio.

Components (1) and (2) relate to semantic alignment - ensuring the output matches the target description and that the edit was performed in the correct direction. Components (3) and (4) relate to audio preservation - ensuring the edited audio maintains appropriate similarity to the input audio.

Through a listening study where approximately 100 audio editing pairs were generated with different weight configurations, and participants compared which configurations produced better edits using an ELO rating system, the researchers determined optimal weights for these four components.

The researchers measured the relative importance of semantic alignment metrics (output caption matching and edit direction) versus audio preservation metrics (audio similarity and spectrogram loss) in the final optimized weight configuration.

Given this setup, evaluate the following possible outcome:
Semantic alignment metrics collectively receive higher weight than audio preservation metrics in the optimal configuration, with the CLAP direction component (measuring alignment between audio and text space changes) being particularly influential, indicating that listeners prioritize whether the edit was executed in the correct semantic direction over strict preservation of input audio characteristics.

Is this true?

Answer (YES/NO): YES